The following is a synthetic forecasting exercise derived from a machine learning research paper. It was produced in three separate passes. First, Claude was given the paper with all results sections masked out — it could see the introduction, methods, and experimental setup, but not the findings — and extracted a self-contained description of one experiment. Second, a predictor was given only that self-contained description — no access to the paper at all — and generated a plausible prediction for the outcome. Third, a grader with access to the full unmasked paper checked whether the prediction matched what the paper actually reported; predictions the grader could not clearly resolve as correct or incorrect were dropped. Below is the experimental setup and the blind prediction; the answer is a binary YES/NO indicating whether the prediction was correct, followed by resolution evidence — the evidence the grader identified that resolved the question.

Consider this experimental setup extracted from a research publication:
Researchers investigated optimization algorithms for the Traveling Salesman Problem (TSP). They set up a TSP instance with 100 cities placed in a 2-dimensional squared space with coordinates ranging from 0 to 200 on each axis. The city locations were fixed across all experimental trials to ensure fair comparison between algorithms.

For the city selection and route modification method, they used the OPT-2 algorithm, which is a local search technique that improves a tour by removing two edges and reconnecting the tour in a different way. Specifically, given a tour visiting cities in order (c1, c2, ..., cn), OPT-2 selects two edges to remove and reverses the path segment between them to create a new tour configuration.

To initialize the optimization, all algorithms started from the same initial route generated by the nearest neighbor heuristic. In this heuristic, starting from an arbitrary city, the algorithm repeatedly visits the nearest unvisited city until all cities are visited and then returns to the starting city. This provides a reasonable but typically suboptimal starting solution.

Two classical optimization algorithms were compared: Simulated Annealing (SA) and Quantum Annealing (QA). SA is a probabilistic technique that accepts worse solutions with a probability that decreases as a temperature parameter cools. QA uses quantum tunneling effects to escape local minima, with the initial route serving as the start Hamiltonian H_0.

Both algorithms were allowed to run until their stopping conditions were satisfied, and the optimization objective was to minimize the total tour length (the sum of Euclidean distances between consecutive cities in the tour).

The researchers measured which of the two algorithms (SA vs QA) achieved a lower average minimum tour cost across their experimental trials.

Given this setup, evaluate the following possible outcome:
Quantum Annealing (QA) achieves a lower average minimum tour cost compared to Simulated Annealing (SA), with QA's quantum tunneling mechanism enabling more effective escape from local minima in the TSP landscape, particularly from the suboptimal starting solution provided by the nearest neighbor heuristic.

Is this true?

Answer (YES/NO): YES